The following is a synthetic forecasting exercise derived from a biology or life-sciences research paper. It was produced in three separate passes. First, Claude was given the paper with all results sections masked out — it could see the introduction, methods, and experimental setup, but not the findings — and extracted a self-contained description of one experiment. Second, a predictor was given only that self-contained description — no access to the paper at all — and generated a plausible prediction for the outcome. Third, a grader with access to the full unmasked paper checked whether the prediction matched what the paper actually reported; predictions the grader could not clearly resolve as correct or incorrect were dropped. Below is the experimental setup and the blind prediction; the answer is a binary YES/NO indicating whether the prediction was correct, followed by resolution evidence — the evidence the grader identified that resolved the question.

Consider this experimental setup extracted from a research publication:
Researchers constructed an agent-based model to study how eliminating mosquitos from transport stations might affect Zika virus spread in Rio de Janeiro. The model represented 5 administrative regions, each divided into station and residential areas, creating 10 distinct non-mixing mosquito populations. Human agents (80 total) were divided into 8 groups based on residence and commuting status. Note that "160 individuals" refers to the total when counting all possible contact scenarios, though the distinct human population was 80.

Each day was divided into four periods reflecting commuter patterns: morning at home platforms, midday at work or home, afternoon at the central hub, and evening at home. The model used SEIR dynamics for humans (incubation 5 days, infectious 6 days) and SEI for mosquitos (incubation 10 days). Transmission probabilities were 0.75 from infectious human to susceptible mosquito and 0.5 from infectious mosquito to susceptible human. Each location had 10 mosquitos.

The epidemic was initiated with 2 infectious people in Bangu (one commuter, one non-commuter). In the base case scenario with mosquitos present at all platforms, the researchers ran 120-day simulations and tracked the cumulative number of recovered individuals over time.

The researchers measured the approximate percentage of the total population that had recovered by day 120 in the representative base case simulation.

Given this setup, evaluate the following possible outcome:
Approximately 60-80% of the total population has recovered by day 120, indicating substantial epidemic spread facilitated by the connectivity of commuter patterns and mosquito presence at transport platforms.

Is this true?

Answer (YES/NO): YES